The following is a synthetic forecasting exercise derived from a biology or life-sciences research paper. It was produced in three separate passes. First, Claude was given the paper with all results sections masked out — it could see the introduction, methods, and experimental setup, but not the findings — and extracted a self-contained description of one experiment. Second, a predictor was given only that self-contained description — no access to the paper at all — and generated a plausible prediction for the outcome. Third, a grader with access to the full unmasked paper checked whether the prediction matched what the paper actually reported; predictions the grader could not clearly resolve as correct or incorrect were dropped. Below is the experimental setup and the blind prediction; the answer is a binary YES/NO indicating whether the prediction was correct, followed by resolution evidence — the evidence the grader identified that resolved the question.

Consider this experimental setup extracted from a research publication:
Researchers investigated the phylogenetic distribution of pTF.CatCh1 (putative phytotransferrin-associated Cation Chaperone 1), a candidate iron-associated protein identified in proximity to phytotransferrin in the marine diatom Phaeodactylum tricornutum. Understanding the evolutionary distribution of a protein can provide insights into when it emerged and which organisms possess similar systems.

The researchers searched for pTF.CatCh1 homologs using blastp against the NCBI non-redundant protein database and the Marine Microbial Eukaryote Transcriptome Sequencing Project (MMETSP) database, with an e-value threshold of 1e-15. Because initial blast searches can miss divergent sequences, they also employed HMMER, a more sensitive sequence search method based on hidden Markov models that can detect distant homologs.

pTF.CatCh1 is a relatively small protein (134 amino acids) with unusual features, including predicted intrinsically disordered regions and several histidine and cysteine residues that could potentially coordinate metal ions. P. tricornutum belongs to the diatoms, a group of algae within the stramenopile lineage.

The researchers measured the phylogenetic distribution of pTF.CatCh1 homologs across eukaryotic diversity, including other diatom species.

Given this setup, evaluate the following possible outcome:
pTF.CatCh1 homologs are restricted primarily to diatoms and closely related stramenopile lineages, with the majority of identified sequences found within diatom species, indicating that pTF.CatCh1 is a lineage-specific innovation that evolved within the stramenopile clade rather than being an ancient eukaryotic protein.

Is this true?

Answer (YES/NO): YES